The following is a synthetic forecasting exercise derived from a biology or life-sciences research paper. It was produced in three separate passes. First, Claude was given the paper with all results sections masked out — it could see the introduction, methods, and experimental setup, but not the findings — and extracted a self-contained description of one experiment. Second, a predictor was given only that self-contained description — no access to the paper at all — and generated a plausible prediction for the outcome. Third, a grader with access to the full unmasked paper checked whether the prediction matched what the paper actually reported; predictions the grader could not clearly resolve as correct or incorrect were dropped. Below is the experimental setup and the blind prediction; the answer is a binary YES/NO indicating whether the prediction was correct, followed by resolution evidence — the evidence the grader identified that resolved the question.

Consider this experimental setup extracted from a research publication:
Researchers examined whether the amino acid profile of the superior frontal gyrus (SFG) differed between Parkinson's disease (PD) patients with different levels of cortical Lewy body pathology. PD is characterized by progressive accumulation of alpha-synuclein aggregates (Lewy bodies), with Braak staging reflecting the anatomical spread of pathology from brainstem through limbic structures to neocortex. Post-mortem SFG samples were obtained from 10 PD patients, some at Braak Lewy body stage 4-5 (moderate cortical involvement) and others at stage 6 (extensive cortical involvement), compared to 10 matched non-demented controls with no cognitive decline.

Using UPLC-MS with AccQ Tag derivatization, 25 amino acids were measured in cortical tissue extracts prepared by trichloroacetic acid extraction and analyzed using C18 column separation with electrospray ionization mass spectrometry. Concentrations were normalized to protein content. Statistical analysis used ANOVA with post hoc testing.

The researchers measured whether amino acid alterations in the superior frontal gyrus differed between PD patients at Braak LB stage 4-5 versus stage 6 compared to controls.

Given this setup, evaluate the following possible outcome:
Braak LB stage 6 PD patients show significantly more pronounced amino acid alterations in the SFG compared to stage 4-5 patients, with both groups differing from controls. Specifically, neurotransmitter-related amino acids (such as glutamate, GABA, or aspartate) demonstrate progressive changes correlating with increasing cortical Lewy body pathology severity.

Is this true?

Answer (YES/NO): NO